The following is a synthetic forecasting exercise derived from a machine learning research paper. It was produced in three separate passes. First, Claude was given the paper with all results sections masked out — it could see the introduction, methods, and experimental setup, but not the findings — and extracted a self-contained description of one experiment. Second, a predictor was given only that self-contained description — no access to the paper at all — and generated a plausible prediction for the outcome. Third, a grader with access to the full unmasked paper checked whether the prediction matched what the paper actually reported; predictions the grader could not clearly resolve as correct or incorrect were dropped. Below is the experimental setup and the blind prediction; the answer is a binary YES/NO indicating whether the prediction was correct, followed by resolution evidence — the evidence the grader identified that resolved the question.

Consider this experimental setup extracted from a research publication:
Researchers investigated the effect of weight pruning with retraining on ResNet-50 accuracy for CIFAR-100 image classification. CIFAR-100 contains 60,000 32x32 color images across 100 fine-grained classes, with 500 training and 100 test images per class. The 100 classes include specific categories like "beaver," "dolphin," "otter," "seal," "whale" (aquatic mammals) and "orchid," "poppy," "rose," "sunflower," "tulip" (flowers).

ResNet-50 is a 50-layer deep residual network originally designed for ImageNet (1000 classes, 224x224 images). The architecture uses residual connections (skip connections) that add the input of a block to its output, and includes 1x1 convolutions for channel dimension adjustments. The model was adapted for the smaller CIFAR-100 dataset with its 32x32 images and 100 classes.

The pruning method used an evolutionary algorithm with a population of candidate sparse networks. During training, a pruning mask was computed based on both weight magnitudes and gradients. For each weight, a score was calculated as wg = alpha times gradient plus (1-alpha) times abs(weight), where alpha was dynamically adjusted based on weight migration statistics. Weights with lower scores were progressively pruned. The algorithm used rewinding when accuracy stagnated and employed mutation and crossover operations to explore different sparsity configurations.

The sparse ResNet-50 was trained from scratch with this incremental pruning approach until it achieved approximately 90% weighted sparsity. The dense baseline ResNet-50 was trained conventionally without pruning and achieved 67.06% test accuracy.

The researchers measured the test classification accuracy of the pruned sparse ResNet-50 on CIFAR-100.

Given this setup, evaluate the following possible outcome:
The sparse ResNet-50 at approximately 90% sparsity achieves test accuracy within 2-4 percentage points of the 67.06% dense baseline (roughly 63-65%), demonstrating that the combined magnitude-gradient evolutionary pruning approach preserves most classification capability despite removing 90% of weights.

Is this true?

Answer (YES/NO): NO